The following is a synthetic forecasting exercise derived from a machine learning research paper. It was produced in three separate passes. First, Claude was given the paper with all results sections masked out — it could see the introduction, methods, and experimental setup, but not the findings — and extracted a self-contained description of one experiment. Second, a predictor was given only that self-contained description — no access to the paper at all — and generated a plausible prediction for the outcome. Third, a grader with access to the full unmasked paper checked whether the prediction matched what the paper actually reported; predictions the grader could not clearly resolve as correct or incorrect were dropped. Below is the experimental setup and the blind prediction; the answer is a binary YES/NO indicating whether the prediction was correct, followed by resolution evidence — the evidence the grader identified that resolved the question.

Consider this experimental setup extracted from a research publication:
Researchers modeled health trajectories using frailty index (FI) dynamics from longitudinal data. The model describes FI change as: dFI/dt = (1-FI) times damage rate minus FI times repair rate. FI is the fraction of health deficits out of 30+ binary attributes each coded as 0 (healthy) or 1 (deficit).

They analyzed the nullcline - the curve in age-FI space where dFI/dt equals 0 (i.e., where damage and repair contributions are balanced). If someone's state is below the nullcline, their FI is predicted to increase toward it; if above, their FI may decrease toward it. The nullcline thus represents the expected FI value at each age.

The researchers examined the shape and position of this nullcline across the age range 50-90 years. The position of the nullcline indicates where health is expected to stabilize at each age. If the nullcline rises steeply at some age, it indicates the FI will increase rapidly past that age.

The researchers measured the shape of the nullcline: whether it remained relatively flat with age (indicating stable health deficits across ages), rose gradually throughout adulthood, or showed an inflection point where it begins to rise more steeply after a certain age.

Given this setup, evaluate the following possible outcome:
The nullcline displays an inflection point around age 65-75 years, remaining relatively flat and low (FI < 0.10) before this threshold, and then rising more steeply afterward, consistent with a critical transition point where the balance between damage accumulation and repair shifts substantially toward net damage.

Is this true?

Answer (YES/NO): YES